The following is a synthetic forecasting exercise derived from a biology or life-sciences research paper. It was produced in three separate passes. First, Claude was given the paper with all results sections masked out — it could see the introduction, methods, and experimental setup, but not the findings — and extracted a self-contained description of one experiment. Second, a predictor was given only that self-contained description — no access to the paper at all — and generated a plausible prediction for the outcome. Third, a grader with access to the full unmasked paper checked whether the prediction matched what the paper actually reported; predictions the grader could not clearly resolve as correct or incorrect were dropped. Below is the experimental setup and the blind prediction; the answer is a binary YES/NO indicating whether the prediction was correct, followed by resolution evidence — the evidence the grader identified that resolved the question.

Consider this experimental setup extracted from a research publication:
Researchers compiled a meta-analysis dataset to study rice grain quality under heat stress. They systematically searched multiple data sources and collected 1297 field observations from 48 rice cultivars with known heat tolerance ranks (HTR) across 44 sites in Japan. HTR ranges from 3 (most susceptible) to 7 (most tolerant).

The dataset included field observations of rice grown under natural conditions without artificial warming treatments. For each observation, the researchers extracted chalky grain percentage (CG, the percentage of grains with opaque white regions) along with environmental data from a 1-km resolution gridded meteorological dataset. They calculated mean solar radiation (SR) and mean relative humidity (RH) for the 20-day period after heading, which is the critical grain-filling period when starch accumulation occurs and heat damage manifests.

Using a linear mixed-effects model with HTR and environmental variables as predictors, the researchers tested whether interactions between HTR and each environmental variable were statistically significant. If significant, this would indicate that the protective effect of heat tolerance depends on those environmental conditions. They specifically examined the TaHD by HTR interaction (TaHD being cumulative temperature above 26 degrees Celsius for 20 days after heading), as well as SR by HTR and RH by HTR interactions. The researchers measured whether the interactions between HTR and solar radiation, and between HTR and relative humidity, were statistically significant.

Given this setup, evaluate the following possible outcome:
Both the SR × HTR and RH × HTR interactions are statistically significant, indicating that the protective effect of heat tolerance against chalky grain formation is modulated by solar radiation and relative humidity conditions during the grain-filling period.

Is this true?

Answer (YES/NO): NO